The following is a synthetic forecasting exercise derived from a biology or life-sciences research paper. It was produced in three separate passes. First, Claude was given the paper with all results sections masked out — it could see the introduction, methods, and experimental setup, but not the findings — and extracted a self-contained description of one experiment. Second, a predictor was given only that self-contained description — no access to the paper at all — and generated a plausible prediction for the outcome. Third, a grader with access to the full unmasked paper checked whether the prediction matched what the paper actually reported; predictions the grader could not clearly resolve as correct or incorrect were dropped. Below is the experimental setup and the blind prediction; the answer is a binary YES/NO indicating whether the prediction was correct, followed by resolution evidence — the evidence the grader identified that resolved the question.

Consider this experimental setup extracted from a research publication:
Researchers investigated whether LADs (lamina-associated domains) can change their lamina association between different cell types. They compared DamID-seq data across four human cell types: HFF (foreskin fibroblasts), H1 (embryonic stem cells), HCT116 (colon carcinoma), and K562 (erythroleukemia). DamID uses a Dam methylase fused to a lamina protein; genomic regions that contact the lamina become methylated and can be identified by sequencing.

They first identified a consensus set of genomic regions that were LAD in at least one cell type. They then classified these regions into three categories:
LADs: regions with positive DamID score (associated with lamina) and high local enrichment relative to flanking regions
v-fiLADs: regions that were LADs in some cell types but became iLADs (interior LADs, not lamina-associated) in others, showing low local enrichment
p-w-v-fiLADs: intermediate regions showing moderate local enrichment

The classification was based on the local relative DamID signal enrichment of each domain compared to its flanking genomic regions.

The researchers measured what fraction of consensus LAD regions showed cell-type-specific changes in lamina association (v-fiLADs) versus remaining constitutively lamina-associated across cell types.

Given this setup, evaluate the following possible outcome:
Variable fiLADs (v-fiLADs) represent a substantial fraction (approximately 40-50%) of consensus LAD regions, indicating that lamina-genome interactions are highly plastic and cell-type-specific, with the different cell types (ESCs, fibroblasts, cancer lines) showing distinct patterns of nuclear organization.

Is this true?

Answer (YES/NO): NO